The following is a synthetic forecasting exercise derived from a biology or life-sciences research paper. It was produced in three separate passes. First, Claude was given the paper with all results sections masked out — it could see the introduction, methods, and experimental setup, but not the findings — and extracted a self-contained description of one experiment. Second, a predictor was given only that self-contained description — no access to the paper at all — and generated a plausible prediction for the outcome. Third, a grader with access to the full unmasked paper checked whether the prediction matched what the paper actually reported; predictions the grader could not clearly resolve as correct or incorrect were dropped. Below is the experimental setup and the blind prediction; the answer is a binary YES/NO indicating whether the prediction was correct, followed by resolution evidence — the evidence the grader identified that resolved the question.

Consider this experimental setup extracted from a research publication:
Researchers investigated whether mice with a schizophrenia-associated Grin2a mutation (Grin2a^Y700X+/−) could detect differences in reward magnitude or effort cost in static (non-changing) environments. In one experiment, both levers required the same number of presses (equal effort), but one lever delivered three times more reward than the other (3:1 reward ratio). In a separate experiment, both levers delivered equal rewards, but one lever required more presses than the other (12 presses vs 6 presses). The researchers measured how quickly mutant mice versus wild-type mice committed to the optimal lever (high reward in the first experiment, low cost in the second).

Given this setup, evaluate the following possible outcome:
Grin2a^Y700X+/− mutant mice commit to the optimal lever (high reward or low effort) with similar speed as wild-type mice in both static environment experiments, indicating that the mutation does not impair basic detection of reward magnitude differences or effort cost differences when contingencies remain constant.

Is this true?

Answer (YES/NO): YES